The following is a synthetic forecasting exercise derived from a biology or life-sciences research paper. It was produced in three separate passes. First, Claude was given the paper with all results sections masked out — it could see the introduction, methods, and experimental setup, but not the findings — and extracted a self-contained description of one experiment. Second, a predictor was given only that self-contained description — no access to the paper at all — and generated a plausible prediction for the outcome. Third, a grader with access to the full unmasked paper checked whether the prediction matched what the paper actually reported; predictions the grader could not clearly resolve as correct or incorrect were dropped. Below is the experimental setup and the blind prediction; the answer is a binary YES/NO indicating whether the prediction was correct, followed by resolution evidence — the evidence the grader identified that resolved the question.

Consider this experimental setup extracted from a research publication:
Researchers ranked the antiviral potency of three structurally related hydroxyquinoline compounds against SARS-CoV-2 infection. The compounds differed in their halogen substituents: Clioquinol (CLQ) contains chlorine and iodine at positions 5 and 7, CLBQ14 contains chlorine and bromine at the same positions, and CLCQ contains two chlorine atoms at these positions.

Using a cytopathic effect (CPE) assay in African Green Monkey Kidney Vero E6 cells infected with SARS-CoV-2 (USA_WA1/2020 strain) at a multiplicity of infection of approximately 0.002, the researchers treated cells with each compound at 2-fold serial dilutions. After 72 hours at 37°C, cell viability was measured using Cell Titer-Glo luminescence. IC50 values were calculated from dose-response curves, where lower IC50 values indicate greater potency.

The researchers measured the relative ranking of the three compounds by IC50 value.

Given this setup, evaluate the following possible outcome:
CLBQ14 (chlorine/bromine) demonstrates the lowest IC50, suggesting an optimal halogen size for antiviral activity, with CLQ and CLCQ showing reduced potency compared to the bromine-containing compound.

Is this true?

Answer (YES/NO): NO